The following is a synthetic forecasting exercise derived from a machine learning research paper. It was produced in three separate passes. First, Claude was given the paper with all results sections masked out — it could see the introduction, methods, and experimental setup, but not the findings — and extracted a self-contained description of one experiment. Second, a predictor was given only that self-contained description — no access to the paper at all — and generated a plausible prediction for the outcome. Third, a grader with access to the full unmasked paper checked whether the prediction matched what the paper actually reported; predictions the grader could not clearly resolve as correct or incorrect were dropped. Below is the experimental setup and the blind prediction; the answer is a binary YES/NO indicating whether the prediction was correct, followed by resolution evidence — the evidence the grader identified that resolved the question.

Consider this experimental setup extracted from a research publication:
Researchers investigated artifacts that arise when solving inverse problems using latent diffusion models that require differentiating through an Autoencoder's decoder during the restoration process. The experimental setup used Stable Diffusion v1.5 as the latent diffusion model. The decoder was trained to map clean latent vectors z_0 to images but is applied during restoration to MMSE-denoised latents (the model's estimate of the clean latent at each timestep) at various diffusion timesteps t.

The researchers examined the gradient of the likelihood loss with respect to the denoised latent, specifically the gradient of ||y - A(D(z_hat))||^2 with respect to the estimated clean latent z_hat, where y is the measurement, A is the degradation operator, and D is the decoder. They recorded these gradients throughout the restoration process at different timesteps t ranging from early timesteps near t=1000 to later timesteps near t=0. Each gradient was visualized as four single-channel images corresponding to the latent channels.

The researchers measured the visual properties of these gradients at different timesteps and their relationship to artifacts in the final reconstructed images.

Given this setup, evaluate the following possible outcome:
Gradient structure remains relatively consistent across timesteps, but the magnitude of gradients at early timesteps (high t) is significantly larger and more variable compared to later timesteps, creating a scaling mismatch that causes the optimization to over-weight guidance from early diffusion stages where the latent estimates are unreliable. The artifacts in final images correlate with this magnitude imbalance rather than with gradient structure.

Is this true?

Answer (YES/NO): NO